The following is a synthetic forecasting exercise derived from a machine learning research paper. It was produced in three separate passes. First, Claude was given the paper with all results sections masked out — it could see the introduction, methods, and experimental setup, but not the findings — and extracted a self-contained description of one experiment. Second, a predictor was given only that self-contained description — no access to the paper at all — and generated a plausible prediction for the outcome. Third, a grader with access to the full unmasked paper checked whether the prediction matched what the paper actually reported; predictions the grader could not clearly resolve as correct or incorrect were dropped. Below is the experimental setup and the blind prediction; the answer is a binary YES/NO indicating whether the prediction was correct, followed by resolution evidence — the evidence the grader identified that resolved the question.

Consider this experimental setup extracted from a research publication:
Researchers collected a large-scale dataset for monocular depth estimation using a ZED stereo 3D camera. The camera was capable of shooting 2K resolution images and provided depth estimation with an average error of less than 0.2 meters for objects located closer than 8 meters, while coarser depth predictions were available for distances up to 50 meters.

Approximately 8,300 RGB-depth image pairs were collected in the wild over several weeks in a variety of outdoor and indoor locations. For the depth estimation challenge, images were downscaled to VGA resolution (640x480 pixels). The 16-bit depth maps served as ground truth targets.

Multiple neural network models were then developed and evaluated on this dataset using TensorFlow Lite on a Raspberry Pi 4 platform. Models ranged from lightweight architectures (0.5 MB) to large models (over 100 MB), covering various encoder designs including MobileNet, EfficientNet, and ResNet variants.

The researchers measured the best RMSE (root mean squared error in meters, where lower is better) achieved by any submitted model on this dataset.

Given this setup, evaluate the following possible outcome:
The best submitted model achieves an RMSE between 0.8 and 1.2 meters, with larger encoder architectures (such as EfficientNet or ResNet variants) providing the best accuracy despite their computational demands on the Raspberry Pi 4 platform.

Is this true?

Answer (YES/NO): NO